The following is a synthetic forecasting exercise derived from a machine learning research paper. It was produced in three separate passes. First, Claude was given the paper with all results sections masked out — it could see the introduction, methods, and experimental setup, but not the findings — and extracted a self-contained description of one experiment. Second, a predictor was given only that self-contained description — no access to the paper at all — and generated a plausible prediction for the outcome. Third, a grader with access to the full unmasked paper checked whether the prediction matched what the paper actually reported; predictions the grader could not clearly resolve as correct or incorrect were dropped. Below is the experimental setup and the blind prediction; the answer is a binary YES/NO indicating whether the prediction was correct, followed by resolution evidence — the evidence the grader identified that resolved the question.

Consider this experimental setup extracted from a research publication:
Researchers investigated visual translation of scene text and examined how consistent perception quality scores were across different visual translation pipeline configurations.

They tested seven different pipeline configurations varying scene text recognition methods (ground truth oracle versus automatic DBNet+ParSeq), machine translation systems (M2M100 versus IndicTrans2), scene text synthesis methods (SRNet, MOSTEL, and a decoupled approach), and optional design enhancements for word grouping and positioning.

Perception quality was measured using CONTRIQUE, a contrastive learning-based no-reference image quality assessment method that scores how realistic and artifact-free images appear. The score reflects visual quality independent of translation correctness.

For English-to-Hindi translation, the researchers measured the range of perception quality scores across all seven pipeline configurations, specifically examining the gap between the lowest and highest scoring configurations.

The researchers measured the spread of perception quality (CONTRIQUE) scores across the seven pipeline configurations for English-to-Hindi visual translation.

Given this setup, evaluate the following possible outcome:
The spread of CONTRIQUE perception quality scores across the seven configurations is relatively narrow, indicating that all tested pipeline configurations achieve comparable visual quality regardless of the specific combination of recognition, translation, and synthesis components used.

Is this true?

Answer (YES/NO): NO